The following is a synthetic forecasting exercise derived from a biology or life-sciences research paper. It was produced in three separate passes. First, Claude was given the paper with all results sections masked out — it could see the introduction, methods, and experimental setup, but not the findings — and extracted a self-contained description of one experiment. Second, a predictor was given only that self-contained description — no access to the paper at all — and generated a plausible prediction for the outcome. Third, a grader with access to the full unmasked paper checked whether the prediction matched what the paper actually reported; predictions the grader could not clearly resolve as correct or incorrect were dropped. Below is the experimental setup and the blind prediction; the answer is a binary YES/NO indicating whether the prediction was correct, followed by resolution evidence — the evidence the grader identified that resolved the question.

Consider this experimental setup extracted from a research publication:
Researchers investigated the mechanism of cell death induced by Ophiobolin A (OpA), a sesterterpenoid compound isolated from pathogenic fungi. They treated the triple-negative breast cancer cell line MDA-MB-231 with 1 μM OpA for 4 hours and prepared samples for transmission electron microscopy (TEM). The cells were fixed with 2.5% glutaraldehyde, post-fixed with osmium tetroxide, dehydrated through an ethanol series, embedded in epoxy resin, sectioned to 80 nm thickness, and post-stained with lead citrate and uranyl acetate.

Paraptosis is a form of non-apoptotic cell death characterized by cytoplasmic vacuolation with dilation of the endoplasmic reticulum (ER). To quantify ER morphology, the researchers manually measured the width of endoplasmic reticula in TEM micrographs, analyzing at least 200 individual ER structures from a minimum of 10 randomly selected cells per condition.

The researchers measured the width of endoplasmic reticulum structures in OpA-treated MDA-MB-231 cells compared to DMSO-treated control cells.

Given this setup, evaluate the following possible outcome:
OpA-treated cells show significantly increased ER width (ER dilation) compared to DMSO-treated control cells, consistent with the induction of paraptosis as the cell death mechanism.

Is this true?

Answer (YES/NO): NO